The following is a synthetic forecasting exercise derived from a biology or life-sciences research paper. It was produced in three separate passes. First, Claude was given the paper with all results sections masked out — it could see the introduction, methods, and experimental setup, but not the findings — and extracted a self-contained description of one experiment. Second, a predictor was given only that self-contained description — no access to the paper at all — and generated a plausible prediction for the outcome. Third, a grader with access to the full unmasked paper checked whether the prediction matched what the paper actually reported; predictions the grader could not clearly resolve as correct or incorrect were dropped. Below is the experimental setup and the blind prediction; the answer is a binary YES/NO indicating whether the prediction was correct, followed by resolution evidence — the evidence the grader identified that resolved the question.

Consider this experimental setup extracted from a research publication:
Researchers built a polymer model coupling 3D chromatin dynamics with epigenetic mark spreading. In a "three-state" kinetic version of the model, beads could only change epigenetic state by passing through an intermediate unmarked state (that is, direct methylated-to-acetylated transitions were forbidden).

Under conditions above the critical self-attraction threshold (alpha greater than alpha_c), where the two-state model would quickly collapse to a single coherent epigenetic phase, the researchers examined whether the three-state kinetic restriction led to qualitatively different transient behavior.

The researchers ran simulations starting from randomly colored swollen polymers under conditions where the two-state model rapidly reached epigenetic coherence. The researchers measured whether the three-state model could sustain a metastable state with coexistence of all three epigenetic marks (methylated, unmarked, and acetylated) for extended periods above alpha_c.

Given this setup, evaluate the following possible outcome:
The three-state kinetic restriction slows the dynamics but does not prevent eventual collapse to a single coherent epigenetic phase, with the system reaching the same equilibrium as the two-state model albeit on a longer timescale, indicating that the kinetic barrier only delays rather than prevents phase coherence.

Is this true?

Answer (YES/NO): YES